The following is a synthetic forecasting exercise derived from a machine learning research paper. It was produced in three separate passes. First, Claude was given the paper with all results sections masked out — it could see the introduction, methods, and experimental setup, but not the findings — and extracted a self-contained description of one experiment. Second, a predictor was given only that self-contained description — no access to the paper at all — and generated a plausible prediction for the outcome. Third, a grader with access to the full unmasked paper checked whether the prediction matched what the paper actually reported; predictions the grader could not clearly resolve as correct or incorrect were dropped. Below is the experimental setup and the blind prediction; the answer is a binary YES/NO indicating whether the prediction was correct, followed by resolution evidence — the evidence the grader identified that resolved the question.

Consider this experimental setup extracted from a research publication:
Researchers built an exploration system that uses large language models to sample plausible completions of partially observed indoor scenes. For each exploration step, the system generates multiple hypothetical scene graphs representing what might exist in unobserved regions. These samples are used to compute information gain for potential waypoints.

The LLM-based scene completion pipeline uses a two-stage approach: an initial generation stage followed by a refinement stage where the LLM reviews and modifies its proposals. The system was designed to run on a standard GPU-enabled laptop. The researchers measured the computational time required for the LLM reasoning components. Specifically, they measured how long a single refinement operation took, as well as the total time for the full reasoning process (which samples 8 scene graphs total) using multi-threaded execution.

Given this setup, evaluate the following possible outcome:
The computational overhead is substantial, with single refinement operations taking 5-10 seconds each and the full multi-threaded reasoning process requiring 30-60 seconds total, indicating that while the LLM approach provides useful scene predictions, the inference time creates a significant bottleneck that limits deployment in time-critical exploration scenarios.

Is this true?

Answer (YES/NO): NO